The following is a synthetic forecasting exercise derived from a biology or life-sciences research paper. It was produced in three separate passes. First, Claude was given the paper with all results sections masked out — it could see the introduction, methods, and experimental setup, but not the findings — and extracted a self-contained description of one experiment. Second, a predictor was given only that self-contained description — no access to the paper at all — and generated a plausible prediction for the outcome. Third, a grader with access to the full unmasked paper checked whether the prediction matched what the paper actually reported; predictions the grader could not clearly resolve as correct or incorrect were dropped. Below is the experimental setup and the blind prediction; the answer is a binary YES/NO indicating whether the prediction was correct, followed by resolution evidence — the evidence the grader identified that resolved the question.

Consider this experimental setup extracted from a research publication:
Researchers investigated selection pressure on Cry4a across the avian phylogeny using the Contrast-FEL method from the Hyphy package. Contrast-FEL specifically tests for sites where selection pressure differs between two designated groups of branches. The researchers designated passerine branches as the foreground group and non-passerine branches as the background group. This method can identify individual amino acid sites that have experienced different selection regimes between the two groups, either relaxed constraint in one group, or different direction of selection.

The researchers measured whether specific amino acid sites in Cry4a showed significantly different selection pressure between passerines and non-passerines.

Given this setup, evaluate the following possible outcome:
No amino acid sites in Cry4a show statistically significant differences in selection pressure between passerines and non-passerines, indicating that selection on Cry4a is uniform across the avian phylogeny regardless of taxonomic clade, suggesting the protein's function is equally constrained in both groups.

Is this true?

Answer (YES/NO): NO